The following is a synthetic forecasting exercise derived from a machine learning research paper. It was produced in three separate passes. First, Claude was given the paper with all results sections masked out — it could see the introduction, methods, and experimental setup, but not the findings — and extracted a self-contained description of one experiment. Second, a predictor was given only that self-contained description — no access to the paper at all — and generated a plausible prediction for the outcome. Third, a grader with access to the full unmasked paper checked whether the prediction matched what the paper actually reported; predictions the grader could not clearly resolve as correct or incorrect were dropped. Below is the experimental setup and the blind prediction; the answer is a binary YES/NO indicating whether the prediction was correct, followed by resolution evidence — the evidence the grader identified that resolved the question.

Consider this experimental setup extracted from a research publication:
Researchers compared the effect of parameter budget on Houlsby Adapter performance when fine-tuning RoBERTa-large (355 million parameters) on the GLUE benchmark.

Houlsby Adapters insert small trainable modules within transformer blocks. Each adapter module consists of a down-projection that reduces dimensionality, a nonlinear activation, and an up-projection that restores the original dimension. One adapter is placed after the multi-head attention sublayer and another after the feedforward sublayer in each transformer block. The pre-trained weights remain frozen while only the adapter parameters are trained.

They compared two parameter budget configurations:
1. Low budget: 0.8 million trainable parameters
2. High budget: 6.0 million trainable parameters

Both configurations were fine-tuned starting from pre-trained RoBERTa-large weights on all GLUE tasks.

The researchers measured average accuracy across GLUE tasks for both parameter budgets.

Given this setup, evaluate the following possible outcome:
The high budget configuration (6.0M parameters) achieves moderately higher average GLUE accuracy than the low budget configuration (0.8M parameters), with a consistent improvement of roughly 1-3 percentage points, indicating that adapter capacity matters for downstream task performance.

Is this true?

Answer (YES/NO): NO